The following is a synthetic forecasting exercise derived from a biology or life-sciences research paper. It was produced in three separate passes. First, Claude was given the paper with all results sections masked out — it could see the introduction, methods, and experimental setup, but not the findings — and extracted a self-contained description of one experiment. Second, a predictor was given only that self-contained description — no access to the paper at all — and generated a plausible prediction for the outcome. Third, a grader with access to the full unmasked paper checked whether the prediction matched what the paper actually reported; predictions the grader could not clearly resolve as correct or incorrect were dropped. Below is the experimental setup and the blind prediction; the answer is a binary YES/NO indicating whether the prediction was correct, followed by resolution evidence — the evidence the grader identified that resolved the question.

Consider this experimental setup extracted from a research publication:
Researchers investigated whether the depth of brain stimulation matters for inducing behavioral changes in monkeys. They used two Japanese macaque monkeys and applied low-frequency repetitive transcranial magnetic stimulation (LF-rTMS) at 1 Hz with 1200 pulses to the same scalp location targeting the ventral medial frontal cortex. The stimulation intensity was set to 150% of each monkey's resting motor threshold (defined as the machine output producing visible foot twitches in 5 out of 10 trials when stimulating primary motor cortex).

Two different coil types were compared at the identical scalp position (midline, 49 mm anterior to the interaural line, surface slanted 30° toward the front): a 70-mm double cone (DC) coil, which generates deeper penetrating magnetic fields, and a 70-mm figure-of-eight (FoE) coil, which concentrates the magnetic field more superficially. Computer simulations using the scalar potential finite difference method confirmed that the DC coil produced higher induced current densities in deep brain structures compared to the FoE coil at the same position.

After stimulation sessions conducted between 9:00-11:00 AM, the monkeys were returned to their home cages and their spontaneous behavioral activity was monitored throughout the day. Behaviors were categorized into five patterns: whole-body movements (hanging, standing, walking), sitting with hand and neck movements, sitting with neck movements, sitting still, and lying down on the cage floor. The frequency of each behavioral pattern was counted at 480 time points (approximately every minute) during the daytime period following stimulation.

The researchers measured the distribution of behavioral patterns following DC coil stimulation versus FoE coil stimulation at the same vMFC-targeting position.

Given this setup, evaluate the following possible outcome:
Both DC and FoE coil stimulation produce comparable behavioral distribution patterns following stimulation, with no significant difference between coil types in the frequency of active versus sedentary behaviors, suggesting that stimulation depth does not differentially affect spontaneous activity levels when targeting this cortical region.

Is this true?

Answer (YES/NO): NO